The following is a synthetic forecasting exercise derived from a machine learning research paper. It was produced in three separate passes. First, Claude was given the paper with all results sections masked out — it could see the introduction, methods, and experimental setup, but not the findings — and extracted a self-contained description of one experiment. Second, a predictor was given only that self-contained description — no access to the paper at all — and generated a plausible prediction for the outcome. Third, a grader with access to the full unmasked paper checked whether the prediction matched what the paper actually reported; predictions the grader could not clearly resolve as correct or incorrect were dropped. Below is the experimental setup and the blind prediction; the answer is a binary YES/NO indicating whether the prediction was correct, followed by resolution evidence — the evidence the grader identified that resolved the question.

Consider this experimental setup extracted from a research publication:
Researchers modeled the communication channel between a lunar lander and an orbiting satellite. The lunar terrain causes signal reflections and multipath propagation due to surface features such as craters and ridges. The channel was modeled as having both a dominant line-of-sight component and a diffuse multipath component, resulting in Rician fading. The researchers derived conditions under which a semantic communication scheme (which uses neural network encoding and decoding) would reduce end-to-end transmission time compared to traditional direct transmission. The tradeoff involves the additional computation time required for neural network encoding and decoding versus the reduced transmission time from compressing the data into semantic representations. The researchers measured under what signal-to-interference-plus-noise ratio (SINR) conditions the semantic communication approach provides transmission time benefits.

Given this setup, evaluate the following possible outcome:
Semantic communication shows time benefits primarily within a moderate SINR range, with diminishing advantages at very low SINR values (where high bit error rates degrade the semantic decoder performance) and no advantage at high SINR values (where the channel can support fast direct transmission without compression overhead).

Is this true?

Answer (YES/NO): NO